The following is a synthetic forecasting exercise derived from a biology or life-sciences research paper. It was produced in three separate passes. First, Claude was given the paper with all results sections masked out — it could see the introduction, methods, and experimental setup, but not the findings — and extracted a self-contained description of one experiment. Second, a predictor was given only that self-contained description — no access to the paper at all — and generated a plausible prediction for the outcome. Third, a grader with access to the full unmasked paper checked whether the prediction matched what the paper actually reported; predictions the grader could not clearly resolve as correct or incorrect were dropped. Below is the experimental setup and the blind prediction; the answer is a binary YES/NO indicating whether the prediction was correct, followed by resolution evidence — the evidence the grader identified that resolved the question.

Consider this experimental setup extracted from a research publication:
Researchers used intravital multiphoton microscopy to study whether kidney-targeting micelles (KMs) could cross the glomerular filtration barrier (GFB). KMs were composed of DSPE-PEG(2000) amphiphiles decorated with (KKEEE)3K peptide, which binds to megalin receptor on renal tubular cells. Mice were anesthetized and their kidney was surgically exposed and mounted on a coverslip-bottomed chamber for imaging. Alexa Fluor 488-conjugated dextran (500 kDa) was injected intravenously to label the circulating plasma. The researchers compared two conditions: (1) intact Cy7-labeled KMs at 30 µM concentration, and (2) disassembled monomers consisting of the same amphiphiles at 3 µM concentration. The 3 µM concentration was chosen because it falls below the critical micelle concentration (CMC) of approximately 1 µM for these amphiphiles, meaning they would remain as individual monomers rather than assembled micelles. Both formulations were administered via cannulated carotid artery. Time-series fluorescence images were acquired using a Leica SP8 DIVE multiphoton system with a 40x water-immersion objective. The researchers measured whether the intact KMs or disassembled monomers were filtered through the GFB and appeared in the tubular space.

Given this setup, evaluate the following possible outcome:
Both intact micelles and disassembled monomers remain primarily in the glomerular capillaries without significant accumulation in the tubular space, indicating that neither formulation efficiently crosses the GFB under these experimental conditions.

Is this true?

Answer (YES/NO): NO